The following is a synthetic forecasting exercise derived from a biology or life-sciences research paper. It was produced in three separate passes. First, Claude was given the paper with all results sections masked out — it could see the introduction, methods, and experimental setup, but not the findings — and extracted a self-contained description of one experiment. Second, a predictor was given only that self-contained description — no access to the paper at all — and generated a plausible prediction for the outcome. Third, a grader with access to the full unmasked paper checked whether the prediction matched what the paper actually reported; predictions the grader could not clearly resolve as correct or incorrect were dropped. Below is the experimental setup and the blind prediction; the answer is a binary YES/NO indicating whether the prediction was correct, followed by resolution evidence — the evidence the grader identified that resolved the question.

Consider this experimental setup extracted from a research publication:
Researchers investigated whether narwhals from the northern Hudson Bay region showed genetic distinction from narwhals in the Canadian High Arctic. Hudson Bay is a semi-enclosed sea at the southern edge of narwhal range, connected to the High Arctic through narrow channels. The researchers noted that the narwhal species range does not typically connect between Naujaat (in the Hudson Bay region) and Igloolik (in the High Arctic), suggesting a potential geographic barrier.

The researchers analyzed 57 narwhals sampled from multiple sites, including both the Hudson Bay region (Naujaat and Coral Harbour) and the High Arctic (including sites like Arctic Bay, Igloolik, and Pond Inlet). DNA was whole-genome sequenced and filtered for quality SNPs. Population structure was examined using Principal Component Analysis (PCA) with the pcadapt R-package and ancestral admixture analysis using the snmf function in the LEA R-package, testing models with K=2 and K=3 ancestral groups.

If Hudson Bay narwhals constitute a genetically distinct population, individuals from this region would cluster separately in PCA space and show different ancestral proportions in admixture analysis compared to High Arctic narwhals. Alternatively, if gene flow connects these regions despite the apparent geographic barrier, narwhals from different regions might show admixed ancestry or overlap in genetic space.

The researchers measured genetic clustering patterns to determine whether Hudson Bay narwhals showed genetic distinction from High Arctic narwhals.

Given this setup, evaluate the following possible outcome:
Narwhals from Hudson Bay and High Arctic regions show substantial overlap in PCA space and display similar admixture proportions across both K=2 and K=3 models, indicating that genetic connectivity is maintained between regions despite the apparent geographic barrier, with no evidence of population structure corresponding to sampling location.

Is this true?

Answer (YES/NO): NO